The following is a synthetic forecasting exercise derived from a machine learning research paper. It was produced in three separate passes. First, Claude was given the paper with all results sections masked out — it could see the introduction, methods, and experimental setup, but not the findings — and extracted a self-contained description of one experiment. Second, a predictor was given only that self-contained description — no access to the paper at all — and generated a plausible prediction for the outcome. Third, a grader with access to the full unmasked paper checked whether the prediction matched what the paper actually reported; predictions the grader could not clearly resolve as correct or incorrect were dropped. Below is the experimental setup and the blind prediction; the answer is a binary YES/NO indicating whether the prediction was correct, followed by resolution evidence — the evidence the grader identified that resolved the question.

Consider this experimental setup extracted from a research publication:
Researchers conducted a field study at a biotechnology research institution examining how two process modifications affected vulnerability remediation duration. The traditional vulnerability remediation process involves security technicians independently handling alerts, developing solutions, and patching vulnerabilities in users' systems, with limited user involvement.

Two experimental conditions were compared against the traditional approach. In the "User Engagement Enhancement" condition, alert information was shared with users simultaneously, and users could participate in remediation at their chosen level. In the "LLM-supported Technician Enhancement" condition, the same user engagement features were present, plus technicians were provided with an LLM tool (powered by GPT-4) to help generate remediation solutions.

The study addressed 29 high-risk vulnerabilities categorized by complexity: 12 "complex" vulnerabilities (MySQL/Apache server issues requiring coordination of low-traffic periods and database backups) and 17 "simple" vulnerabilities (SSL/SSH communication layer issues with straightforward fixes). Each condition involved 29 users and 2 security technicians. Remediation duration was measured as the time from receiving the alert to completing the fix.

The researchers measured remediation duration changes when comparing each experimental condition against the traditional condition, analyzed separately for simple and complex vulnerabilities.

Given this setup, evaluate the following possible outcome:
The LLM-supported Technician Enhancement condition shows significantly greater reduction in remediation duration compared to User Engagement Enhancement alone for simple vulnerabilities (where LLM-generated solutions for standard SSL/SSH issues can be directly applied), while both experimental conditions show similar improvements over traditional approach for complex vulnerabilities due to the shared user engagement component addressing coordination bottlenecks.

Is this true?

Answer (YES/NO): NO